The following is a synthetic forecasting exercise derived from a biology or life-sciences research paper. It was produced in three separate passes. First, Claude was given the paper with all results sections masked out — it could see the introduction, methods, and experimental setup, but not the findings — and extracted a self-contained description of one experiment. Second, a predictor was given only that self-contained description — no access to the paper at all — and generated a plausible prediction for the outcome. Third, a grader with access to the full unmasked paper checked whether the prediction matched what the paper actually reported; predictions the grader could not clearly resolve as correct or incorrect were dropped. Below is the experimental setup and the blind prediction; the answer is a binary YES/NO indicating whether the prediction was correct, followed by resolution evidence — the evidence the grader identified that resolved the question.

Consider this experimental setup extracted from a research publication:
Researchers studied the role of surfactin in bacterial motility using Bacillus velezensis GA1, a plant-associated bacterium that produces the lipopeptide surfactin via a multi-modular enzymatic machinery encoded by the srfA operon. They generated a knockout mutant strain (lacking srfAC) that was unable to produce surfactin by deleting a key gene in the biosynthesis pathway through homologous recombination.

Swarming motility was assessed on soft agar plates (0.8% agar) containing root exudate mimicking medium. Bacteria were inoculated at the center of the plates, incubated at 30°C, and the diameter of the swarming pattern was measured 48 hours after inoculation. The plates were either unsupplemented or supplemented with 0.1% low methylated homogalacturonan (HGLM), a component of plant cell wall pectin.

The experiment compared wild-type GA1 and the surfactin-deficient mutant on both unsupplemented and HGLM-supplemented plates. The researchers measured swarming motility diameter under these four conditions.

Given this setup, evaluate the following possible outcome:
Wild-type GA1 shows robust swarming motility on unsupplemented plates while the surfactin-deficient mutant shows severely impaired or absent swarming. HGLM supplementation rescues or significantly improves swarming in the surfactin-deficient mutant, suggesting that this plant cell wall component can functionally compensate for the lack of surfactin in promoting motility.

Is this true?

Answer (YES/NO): NO